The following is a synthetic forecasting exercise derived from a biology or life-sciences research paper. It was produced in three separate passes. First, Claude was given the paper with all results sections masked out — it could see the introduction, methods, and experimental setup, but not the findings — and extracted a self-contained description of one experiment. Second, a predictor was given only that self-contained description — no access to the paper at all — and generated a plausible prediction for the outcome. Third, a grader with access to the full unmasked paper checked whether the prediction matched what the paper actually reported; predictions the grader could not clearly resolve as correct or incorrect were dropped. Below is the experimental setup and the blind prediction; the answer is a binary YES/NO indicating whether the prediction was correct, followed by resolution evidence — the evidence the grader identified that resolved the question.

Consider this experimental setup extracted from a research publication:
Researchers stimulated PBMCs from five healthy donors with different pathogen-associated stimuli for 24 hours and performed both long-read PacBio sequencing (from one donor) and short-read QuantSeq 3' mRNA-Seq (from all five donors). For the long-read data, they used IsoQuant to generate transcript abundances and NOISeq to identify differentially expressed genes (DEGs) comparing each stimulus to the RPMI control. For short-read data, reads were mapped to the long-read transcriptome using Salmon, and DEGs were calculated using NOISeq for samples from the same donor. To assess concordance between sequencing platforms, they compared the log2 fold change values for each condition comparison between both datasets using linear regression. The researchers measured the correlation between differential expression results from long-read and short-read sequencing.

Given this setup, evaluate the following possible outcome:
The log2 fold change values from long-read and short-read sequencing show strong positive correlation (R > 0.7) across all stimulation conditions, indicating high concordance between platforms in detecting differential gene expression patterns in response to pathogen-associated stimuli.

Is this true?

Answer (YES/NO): YES